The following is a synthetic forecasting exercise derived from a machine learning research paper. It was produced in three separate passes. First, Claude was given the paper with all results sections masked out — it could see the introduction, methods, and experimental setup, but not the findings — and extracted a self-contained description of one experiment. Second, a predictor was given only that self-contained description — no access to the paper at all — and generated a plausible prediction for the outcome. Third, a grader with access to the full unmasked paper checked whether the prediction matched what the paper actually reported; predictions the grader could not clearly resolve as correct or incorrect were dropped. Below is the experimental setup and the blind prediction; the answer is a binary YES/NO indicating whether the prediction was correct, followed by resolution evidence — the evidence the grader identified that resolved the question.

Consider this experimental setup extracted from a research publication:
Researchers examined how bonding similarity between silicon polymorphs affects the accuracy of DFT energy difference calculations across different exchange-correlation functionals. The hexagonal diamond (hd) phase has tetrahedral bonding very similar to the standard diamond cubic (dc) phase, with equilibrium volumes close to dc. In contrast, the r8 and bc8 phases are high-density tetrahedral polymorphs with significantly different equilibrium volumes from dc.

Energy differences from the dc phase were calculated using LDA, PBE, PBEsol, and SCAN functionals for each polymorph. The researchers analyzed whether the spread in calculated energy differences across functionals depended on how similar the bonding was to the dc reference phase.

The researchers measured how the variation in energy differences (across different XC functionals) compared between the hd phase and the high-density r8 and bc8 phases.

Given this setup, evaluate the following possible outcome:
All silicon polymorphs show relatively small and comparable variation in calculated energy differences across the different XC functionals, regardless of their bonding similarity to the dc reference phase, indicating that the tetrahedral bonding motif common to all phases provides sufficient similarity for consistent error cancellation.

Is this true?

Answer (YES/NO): NO